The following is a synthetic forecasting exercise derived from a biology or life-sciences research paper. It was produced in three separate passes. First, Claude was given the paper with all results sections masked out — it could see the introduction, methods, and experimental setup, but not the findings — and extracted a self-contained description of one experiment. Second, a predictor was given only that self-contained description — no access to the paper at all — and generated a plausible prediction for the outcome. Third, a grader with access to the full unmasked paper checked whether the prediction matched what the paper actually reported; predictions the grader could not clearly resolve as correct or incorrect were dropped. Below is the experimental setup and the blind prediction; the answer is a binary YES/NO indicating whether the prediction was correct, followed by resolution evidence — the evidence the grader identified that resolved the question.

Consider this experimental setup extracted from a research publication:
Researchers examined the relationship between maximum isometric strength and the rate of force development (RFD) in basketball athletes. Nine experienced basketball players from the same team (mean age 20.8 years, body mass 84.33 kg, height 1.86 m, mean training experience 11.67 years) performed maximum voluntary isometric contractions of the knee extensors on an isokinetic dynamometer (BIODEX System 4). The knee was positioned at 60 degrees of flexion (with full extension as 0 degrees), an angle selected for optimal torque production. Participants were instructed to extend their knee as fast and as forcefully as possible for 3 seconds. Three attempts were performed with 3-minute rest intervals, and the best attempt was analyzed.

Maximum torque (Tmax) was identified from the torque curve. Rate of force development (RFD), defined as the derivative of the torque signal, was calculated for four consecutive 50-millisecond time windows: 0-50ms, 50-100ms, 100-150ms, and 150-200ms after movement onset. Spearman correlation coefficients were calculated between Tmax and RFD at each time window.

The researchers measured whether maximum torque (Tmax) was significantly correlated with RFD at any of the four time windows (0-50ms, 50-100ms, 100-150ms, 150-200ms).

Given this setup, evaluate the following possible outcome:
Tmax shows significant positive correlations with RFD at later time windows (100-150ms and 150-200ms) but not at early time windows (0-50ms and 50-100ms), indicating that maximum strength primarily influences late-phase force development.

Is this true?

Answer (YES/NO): NO